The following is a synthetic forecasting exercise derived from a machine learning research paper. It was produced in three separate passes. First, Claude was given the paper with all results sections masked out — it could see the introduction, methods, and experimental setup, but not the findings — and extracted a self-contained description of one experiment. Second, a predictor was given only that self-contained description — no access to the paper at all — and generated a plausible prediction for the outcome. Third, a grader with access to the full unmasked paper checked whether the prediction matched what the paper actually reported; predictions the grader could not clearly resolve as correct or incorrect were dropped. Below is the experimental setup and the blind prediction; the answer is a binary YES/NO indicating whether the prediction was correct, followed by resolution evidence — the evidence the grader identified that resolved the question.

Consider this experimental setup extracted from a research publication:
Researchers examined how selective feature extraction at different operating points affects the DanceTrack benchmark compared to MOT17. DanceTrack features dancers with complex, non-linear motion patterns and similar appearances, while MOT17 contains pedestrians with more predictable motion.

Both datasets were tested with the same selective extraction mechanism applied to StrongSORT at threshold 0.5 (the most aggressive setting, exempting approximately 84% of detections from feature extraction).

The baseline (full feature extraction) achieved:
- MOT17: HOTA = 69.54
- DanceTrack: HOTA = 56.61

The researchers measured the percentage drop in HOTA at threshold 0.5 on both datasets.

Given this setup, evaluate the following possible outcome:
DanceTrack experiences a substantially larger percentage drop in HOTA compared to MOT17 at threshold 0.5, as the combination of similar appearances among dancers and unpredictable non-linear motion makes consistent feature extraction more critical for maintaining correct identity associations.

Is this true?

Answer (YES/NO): YES